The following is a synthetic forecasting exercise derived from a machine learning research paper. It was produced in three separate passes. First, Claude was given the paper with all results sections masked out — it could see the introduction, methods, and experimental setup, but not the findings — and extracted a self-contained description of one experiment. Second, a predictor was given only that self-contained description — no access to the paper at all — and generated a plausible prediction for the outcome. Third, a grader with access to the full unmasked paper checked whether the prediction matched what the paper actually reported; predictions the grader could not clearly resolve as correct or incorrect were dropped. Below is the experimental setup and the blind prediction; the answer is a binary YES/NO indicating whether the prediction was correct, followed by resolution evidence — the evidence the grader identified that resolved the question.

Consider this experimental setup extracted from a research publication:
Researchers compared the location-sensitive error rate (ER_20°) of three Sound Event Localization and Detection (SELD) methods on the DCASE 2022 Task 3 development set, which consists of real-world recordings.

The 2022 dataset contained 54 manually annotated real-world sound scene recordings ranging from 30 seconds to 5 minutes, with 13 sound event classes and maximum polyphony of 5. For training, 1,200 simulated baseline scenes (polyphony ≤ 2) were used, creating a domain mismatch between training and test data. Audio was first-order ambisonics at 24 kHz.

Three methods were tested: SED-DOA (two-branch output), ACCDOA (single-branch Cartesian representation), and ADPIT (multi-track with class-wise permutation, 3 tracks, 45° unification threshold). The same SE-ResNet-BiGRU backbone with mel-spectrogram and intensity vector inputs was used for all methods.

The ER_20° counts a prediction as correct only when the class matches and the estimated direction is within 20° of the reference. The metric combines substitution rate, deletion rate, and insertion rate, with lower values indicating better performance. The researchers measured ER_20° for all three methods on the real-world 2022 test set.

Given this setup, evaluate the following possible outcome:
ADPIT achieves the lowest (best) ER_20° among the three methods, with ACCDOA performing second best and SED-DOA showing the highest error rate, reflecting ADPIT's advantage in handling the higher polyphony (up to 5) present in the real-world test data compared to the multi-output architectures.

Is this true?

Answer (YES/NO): NO